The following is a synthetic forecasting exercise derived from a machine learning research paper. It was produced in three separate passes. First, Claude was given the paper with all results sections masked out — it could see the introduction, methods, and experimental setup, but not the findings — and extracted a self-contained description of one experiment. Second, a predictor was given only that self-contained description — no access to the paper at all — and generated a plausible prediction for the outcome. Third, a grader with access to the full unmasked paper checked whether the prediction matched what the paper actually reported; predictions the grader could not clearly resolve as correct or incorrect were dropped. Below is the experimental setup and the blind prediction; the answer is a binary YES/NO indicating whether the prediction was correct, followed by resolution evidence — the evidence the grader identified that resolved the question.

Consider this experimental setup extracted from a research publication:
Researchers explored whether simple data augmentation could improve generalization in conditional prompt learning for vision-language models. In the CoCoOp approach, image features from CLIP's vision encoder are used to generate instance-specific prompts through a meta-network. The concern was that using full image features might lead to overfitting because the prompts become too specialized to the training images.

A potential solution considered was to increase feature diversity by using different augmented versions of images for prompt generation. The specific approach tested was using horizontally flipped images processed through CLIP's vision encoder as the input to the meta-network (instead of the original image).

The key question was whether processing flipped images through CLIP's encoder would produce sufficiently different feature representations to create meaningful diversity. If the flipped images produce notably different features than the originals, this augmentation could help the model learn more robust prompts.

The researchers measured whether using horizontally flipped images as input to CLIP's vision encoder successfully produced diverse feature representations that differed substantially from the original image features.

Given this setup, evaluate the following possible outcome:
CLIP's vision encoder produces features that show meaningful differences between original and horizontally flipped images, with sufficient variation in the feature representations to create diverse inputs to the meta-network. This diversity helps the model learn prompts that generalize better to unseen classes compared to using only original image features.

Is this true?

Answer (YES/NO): NO